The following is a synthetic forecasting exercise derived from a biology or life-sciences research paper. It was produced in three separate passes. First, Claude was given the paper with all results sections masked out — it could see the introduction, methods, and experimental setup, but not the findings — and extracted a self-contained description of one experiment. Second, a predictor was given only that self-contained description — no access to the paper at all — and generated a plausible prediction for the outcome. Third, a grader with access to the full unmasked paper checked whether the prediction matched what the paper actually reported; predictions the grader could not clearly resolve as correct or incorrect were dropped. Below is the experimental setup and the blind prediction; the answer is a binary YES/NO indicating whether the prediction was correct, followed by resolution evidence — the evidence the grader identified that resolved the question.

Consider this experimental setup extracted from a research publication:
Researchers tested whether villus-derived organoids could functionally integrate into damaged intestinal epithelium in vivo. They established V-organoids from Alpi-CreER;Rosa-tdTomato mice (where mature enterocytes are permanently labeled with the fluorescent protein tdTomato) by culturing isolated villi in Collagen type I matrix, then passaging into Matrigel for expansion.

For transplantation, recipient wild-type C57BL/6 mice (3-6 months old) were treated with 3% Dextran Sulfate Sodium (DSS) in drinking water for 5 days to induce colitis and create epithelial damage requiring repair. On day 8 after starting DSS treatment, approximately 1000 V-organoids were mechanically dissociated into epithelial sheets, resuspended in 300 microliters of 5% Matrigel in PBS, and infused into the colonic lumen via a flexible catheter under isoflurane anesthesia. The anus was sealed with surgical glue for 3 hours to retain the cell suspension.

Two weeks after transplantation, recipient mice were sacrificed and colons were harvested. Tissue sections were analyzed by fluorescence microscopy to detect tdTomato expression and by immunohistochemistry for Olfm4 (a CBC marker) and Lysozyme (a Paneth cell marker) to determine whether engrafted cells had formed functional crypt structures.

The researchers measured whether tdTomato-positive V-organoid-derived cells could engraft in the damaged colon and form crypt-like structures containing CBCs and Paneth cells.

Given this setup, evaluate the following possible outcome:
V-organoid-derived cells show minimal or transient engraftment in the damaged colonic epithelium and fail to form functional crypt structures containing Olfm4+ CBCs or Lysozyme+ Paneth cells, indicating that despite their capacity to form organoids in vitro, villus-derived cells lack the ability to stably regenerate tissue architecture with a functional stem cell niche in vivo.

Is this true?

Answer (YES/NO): NO